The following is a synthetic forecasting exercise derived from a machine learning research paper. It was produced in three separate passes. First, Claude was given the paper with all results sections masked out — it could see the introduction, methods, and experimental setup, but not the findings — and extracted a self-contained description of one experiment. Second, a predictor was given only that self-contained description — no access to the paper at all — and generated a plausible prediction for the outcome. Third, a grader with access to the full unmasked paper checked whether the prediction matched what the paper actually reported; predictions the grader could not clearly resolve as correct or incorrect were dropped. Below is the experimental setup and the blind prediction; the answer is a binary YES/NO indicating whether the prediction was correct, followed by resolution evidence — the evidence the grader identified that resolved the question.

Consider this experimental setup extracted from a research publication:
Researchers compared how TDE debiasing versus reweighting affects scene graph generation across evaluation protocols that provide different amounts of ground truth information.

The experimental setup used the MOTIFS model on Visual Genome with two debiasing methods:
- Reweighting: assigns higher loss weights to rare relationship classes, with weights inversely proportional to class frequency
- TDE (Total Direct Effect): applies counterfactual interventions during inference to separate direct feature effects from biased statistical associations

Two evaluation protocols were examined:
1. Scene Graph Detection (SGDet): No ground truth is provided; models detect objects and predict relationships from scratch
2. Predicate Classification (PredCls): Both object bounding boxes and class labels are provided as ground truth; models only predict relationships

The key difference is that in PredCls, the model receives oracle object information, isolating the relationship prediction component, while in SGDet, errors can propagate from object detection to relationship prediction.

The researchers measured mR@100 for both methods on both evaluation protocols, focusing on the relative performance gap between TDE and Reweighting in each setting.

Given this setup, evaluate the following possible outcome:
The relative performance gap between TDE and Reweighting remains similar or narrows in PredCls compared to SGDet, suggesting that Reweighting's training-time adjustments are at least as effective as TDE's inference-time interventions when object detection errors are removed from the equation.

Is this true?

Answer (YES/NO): NO